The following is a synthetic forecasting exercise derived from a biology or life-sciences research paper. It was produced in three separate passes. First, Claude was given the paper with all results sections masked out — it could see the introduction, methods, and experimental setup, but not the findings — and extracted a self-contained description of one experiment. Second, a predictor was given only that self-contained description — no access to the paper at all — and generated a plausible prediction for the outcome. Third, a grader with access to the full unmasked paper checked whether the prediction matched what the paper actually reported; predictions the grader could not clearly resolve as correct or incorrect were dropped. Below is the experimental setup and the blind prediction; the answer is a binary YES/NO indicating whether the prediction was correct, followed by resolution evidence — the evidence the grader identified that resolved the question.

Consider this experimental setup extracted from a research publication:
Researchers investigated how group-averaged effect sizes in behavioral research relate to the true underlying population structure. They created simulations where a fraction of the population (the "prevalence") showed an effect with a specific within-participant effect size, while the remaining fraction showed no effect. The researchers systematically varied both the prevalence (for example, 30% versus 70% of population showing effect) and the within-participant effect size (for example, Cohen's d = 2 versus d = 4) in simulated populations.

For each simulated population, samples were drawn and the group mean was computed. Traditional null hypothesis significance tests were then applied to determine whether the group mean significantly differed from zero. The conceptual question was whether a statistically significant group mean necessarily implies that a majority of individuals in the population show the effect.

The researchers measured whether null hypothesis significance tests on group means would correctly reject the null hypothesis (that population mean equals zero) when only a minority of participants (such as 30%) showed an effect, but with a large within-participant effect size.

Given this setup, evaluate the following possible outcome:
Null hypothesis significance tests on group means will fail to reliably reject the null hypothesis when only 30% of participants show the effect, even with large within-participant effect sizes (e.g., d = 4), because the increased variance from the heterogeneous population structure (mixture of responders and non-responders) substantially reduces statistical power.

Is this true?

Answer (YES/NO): NO